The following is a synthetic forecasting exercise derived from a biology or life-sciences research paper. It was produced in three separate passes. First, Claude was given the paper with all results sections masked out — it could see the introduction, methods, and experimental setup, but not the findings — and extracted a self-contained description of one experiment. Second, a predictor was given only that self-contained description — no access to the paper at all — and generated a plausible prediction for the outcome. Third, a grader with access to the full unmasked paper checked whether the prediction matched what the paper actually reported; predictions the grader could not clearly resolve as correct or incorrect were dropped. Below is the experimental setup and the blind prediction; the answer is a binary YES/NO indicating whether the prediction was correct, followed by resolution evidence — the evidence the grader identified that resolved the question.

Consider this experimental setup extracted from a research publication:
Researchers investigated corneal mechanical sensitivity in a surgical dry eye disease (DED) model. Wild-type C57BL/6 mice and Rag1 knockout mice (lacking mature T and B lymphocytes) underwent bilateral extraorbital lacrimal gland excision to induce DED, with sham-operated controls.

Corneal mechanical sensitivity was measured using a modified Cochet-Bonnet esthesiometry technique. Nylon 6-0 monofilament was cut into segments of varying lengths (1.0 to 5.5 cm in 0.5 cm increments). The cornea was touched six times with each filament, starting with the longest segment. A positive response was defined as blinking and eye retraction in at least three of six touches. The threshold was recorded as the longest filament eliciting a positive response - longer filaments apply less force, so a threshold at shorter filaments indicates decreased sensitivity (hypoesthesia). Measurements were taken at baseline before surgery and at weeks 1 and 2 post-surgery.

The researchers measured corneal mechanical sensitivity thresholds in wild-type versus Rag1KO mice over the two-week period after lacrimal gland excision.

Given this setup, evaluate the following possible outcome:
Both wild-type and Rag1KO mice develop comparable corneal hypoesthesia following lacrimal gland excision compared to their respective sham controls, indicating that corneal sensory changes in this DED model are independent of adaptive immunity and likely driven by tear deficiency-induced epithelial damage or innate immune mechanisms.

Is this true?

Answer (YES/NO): NO